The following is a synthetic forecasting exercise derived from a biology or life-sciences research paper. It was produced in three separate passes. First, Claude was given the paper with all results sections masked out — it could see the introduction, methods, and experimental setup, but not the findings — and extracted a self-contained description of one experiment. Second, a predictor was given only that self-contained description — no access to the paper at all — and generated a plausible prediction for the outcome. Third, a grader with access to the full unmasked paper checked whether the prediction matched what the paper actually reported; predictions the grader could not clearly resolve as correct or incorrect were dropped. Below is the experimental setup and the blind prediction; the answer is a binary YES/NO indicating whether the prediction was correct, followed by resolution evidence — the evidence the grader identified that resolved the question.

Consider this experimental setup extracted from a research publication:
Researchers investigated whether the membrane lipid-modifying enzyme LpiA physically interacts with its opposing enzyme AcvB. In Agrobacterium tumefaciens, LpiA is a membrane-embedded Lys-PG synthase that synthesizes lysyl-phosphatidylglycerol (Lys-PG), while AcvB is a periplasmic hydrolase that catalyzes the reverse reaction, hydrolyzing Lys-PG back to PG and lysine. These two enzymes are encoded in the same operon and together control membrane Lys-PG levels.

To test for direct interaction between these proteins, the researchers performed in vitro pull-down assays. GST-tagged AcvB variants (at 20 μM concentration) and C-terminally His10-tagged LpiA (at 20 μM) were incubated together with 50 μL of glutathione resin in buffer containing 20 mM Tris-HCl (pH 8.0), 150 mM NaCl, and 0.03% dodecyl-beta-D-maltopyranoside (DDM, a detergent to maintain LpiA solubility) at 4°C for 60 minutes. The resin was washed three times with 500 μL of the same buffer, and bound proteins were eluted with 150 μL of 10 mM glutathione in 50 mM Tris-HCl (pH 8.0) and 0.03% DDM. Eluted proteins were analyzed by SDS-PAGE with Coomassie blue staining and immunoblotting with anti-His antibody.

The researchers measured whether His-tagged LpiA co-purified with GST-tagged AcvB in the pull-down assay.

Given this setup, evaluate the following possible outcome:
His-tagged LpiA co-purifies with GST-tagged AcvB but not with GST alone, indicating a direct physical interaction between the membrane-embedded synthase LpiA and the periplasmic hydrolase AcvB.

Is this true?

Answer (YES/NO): YES